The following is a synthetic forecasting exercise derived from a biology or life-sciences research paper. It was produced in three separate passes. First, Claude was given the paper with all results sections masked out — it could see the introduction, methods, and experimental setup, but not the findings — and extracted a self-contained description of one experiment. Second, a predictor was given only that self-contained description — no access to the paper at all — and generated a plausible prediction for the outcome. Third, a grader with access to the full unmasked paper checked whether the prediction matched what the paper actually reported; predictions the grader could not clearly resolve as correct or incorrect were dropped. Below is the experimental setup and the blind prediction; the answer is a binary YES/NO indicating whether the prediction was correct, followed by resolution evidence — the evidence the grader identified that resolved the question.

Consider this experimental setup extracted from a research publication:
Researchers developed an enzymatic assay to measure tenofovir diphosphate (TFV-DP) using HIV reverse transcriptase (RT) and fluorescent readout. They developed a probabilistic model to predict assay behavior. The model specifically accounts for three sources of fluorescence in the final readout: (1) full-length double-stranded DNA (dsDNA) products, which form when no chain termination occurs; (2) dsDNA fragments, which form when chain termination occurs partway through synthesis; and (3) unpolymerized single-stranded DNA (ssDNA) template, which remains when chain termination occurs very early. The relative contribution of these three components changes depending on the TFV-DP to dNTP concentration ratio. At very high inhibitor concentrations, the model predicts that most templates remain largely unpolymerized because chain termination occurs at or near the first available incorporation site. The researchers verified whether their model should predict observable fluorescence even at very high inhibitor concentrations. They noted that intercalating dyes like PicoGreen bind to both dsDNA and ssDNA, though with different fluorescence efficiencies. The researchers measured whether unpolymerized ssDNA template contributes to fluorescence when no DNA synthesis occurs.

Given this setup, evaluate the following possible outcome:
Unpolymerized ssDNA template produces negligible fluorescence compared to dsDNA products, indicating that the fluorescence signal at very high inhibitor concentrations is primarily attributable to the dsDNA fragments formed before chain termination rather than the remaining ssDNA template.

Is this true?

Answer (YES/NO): NO